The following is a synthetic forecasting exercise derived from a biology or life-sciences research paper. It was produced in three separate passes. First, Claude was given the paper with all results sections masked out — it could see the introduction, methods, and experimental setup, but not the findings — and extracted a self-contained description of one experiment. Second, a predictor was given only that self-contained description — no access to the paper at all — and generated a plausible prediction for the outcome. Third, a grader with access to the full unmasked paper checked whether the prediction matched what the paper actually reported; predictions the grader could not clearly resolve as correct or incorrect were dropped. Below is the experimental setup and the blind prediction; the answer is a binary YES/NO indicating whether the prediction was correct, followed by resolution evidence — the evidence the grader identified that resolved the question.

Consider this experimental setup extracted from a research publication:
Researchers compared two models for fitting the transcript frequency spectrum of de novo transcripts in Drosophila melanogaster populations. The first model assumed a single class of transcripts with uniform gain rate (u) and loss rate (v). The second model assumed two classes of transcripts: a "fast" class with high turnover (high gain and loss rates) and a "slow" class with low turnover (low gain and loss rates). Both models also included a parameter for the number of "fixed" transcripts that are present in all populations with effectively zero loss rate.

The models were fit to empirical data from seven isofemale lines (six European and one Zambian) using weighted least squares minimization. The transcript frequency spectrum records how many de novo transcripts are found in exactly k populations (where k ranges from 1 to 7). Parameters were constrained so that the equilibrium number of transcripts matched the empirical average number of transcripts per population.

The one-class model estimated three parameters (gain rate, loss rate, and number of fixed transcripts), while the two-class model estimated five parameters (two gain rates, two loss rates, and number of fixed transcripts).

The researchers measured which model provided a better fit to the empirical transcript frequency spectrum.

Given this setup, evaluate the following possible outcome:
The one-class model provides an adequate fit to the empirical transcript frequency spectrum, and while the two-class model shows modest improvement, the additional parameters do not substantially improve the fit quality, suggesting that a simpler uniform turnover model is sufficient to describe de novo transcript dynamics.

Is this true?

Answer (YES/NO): NO